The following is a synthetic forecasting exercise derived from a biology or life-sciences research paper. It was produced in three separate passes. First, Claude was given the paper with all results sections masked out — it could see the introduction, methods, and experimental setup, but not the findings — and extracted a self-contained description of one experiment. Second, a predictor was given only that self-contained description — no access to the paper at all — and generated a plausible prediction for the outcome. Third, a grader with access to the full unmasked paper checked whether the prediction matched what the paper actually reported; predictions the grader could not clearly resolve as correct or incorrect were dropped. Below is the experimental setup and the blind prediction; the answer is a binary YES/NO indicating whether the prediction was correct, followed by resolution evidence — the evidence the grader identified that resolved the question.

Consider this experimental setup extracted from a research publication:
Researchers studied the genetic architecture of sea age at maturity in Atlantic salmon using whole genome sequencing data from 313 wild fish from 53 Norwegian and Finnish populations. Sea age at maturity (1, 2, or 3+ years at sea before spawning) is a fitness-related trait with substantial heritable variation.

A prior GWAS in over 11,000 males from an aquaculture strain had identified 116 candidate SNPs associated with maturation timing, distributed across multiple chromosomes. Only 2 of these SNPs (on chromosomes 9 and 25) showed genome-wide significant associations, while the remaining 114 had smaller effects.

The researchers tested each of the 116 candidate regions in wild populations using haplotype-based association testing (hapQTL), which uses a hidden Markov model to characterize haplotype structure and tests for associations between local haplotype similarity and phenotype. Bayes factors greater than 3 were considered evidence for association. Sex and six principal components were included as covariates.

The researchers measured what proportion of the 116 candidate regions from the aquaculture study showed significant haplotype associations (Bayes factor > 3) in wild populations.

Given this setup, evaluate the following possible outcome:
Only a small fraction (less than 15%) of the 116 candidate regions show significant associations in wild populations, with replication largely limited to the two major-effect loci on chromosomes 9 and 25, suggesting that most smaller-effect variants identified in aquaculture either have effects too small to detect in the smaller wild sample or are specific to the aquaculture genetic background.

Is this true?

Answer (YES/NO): NO